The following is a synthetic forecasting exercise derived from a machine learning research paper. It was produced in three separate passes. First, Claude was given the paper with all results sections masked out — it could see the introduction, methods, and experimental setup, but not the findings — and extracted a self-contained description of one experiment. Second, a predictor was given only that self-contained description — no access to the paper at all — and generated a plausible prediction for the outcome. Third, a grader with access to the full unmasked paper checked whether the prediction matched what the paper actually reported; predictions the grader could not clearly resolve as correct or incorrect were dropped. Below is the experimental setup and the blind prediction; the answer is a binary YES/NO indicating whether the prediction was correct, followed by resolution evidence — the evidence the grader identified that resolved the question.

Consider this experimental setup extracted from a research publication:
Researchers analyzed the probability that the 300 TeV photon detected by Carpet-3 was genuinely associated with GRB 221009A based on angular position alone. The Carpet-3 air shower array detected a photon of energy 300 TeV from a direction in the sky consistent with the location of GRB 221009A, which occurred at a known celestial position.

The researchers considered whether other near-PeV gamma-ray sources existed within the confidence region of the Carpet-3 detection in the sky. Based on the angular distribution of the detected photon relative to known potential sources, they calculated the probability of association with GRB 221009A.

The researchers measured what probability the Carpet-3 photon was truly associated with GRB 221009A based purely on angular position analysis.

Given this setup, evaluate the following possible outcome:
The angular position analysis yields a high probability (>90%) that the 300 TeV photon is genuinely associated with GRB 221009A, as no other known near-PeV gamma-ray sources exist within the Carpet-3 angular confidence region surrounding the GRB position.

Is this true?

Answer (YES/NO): YES